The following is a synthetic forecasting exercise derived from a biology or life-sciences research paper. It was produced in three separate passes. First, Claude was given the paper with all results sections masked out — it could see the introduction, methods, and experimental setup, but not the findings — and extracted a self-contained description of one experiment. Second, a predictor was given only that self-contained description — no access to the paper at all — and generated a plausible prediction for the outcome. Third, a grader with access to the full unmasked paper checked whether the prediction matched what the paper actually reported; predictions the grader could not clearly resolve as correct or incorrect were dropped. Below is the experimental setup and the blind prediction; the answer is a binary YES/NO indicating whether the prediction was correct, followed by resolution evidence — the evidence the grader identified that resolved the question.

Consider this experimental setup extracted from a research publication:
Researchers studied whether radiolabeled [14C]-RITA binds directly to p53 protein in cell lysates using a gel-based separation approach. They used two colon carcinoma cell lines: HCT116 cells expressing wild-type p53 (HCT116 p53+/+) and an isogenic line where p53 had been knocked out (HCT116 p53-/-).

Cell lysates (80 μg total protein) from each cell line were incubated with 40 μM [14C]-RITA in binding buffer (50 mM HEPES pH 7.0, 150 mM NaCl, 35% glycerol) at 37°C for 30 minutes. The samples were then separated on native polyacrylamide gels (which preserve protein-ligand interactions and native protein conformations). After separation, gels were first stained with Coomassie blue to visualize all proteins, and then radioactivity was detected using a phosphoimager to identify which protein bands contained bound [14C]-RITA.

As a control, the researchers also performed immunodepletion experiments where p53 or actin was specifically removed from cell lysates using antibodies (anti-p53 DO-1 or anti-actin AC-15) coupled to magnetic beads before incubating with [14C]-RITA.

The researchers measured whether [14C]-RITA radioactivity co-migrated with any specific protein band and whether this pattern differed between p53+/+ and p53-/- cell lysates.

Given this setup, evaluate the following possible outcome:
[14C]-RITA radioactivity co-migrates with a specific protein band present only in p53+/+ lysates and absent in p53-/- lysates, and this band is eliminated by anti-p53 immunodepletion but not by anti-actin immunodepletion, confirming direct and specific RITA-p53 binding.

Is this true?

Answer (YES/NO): NO